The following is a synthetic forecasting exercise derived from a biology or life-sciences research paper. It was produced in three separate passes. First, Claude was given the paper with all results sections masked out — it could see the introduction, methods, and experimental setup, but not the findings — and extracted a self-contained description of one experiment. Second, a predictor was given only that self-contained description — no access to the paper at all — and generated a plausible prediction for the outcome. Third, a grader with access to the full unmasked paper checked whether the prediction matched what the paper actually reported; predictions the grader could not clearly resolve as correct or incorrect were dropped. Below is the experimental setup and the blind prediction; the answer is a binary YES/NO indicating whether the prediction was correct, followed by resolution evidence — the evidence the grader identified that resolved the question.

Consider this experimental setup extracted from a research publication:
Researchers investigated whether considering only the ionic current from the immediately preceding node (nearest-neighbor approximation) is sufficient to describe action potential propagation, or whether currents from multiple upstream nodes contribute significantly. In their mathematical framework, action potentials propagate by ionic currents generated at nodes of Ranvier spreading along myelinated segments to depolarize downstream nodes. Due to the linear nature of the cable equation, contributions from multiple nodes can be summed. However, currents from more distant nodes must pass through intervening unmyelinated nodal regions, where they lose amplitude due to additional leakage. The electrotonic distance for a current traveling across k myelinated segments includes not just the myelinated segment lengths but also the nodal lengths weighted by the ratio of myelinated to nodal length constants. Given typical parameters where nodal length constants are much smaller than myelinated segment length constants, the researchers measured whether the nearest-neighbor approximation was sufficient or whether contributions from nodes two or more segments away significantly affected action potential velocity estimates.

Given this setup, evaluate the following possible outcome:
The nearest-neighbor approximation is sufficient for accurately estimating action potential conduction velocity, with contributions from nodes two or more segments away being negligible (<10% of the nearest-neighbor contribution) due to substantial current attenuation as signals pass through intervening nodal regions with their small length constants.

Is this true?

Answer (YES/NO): NO